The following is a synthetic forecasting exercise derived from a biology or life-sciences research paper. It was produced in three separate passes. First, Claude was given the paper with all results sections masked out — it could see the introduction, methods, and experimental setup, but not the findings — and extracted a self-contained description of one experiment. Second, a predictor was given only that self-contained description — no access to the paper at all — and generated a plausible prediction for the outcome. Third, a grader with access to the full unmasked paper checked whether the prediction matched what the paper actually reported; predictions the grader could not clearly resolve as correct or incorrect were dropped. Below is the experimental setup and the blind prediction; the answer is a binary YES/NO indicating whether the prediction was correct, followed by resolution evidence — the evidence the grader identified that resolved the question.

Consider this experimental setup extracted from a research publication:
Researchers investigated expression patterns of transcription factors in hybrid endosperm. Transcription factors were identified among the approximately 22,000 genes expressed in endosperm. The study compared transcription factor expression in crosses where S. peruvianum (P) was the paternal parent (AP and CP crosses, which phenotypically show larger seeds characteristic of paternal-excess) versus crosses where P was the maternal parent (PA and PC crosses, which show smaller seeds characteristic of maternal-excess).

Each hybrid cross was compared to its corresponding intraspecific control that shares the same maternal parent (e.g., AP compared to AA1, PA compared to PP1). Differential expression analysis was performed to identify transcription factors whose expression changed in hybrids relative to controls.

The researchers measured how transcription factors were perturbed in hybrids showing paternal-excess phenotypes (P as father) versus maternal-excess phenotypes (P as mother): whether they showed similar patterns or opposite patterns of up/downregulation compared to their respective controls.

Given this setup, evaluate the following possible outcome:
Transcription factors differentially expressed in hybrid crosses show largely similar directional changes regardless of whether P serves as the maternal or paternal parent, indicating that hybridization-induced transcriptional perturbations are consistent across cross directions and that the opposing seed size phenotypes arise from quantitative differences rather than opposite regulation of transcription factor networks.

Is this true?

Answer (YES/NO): NO